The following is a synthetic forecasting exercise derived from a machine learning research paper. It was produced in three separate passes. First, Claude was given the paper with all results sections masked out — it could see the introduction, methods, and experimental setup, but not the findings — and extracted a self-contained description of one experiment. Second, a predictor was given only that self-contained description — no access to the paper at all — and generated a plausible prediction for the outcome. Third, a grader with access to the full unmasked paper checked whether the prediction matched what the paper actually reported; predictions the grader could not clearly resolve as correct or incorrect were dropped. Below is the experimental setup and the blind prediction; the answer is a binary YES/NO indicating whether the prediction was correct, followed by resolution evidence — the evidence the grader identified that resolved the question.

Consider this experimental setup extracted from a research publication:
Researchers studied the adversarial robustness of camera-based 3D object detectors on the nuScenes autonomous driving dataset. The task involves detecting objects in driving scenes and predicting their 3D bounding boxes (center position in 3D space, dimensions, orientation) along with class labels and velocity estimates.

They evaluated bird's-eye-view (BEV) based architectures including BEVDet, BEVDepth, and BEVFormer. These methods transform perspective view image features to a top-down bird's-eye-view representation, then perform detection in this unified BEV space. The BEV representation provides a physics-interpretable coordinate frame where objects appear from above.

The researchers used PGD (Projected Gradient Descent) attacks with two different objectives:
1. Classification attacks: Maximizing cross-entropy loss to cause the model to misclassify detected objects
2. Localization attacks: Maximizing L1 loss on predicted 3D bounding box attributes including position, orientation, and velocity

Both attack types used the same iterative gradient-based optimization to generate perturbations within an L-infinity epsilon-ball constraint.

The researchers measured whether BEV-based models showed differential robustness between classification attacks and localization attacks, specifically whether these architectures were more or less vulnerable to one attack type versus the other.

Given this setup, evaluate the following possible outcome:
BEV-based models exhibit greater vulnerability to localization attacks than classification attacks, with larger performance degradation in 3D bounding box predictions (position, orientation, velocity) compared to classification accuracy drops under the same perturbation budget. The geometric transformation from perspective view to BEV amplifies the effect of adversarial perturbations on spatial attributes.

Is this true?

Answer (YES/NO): NO